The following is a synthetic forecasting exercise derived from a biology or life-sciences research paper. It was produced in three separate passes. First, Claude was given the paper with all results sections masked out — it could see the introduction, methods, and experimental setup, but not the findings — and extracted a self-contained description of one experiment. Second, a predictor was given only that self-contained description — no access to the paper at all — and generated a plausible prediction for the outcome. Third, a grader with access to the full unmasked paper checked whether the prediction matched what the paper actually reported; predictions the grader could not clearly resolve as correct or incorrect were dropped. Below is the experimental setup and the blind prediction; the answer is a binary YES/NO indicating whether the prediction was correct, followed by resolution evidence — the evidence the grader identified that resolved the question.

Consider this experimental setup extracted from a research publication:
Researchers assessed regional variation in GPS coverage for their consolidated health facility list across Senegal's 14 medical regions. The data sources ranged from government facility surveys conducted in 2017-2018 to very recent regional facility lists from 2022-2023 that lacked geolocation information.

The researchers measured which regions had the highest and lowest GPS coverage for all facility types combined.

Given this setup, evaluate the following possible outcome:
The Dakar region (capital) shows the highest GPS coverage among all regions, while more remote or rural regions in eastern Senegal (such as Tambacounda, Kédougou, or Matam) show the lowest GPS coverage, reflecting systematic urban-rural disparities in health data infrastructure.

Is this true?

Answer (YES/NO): NO